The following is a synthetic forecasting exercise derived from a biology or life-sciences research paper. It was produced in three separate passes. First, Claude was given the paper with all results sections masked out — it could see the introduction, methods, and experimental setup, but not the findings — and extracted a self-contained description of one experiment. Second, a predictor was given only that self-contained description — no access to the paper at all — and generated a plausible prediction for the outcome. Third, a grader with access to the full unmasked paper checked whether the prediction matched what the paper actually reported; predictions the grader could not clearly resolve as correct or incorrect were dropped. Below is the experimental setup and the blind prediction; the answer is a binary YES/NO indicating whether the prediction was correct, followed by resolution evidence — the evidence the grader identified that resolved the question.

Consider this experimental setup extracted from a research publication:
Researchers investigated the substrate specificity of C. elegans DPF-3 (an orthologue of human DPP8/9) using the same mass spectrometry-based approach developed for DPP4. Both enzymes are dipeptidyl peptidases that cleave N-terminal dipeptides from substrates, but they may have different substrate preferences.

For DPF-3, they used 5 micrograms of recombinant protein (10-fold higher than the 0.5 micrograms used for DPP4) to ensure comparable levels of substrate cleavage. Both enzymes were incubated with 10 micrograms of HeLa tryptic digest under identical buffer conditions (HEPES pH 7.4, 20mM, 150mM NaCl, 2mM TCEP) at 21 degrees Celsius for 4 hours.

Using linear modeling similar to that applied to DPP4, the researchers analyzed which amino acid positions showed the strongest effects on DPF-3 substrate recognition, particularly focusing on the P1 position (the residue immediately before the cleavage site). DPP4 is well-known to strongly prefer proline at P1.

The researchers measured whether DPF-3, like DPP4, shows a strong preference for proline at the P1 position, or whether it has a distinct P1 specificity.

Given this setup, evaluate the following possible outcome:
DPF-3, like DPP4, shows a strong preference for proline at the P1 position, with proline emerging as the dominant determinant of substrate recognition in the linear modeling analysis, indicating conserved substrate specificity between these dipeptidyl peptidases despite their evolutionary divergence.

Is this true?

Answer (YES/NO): NO